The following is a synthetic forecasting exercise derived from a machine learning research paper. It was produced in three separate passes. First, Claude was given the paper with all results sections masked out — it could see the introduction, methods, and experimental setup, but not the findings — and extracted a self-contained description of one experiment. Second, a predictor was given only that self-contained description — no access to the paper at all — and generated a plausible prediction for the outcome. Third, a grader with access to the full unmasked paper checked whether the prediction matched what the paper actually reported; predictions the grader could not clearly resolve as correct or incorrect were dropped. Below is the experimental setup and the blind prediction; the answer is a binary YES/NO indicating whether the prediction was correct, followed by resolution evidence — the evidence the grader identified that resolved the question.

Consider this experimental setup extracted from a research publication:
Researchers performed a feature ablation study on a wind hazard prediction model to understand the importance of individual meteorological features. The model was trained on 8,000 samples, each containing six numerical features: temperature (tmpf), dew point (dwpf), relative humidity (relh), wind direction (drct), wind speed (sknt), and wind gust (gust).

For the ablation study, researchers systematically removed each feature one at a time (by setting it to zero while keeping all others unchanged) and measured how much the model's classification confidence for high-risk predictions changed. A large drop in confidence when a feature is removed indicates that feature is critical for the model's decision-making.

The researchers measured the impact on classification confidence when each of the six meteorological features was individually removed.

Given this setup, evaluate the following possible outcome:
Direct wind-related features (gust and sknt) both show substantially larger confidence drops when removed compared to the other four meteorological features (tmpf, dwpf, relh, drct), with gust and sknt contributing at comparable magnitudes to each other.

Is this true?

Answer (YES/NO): NO